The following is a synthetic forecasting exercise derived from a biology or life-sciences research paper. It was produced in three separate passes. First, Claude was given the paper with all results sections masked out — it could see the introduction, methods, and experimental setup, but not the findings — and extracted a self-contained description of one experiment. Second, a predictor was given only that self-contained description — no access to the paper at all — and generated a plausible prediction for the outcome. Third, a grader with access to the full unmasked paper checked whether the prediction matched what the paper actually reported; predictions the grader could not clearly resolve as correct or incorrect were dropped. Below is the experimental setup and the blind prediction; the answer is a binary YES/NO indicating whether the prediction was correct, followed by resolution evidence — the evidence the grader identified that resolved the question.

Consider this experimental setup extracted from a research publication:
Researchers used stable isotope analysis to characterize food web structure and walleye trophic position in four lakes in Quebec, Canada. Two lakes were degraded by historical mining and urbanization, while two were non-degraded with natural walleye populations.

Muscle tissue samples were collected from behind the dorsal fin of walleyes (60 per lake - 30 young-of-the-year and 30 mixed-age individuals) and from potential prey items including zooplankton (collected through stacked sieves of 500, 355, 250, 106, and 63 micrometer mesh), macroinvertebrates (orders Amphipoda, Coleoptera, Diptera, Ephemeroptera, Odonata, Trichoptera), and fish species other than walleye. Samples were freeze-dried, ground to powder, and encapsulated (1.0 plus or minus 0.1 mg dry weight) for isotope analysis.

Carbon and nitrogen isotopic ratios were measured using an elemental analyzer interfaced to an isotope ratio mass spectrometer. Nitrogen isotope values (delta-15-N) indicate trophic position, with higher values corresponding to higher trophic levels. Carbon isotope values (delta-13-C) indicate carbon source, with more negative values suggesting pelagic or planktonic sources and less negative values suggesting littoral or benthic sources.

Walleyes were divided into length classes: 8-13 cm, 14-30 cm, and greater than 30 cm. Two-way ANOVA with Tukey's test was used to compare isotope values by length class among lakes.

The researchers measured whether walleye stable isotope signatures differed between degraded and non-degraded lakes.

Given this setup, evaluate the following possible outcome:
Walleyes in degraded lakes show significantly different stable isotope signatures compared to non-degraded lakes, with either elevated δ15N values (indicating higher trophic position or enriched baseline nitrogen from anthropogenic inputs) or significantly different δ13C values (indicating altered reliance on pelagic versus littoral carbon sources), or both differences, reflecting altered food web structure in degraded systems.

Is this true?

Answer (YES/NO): YES